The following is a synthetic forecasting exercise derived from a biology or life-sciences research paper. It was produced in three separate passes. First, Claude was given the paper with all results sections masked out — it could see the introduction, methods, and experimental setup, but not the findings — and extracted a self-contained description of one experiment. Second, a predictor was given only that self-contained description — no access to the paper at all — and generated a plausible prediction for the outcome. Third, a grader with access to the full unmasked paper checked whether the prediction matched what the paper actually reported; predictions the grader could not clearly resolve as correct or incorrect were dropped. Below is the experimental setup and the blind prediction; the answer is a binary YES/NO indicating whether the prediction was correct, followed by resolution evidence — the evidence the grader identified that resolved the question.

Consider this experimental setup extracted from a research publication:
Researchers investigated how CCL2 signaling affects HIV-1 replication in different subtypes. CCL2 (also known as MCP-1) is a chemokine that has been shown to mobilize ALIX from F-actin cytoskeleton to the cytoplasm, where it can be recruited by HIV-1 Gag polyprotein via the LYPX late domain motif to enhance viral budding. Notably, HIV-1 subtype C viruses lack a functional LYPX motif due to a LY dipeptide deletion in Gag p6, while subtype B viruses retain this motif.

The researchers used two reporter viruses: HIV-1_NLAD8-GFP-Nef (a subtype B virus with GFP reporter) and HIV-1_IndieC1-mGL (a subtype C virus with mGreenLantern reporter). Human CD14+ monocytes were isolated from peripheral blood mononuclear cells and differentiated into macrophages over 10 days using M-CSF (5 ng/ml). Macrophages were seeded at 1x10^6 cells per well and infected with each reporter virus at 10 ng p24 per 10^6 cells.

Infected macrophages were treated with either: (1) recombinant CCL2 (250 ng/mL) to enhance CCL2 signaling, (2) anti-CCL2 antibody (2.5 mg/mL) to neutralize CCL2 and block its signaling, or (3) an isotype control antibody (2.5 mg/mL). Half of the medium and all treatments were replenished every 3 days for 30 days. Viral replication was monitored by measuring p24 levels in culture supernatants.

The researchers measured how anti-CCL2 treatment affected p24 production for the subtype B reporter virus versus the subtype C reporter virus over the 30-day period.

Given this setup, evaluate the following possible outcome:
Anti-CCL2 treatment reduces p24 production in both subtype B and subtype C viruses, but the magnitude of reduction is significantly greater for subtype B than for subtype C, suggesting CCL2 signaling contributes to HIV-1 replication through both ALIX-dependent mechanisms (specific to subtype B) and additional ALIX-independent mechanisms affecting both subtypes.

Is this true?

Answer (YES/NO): NO